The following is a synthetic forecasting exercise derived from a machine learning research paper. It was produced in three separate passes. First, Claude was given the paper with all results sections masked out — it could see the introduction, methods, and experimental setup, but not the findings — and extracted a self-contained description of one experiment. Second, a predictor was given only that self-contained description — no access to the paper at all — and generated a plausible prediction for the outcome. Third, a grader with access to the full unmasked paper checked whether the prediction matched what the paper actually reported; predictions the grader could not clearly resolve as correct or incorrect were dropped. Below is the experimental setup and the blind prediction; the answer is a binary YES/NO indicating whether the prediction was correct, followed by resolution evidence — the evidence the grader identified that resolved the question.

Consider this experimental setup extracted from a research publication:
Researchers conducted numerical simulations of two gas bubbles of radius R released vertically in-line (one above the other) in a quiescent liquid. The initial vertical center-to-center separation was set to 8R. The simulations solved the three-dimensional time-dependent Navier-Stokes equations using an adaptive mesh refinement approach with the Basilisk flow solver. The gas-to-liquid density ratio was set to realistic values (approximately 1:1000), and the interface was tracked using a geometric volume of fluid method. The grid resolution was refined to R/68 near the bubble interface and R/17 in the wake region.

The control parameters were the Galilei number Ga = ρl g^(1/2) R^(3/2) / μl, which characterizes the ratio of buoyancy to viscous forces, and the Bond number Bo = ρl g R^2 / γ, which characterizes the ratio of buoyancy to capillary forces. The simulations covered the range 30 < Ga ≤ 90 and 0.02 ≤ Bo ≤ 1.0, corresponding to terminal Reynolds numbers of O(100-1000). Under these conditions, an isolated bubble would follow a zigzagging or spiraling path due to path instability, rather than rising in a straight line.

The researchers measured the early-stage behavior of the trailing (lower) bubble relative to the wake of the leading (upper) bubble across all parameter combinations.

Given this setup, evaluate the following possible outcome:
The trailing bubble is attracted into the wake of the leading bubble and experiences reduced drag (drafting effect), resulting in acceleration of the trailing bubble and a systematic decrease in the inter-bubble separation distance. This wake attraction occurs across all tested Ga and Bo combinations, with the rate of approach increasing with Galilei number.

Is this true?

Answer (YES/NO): NO